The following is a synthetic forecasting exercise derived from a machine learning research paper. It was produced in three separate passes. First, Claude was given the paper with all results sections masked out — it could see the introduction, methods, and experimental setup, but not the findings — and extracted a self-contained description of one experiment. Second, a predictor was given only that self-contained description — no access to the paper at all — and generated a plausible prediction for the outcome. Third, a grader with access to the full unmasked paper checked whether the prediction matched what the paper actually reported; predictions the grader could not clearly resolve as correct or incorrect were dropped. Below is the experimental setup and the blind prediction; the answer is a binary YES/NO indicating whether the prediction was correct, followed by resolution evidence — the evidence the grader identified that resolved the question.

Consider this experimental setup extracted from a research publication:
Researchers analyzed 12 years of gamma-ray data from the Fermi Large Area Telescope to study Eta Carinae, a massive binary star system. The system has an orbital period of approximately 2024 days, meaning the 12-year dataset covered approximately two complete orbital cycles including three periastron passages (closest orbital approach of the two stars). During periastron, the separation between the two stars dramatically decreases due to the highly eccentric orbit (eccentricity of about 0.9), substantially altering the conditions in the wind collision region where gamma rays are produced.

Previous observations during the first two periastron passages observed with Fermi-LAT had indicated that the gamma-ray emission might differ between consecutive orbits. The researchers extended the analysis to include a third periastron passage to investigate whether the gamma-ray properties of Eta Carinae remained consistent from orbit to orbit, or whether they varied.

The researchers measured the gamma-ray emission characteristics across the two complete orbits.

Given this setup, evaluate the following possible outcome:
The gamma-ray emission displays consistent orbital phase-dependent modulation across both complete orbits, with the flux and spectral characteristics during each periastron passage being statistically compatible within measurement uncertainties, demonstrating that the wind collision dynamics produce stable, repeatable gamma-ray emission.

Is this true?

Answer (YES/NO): NO